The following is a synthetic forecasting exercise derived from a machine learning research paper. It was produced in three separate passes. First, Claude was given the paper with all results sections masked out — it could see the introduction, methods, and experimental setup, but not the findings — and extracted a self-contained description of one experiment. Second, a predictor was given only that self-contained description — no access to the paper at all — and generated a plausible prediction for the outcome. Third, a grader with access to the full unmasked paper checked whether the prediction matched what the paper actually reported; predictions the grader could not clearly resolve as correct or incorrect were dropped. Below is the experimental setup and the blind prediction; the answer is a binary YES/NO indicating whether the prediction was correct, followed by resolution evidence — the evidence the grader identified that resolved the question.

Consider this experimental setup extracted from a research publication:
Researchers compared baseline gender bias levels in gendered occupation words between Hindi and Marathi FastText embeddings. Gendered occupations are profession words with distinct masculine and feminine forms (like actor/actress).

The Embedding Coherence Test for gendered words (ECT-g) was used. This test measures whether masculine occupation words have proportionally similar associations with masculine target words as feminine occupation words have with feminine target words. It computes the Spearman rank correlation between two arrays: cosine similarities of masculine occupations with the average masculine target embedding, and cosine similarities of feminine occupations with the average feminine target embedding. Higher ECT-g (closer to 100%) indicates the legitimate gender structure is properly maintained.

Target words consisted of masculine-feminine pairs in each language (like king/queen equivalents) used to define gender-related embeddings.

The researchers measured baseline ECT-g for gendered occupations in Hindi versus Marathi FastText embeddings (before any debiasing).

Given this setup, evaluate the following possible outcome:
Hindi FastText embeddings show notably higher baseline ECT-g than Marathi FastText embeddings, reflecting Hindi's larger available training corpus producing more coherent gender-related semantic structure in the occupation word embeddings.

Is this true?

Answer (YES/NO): YES